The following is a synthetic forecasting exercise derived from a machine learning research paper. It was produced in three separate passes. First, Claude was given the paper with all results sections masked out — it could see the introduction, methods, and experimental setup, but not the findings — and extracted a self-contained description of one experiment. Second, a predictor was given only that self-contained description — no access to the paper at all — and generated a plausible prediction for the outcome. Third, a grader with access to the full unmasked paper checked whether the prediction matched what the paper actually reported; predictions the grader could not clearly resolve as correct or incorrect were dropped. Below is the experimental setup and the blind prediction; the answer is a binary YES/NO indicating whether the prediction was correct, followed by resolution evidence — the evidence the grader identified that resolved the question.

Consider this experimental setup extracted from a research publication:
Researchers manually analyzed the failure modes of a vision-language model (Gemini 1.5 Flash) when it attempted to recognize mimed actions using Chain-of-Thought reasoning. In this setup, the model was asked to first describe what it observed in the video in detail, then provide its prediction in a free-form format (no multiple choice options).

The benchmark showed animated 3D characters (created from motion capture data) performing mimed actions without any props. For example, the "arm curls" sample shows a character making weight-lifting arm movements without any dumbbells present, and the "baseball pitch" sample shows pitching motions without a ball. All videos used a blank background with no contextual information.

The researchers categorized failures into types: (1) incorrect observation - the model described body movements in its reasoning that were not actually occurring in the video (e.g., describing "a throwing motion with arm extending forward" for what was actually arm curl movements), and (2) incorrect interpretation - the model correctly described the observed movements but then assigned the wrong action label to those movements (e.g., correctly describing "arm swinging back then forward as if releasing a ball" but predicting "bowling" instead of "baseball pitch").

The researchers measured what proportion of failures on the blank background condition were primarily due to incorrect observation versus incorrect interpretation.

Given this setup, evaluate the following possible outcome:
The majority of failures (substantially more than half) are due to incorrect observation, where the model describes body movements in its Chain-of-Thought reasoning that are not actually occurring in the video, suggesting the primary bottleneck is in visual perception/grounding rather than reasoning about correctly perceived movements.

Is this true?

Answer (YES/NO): YES